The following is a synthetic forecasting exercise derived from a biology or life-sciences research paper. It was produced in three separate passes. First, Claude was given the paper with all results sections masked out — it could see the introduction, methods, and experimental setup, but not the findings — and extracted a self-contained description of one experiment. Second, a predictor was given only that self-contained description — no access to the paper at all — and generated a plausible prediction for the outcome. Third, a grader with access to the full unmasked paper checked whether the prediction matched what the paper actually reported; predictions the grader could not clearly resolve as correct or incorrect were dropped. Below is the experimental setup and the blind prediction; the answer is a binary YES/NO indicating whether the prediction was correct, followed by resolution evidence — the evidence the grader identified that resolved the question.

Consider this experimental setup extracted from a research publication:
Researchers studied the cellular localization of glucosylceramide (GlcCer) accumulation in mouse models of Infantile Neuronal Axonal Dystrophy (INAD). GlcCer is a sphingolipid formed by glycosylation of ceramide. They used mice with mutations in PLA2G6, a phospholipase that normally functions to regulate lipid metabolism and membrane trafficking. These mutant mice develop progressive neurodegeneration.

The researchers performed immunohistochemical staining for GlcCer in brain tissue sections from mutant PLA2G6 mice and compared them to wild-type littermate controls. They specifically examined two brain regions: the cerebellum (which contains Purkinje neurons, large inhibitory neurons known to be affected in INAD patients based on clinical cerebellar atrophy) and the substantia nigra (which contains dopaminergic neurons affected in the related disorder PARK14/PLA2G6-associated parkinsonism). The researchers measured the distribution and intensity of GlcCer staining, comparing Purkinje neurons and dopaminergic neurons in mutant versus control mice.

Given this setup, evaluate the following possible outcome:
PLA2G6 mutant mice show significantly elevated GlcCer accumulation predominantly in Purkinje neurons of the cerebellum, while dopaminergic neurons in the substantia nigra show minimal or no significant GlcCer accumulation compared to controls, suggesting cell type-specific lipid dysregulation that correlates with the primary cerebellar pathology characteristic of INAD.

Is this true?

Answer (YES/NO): NO